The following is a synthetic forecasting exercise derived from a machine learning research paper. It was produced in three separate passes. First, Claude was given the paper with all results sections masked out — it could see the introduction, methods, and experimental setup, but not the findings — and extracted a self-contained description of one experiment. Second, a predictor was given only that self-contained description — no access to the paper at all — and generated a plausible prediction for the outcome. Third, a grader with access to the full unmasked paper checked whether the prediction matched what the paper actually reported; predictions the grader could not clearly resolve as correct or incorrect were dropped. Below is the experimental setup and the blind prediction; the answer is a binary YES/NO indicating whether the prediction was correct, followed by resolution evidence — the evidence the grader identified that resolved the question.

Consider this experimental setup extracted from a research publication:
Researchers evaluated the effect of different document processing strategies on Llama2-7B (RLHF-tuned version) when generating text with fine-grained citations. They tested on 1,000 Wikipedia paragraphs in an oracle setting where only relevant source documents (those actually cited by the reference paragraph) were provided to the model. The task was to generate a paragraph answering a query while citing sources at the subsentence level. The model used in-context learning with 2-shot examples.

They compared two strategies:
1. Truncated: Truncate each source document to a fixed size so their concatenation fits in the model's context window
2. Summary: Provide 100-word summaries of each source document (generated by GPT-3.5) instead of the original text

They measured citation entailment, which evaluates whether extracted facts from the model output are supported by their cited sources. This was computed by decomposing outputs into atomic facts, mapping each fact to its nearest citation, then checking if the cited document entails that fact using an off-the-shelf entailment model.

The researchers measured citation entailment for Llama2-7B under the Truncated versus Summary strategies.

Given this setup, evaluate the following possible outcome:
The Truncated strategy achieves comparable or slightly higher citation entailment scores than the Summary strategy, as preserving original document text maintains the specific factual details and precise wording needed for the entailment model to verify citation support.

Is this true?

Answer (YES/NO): NO